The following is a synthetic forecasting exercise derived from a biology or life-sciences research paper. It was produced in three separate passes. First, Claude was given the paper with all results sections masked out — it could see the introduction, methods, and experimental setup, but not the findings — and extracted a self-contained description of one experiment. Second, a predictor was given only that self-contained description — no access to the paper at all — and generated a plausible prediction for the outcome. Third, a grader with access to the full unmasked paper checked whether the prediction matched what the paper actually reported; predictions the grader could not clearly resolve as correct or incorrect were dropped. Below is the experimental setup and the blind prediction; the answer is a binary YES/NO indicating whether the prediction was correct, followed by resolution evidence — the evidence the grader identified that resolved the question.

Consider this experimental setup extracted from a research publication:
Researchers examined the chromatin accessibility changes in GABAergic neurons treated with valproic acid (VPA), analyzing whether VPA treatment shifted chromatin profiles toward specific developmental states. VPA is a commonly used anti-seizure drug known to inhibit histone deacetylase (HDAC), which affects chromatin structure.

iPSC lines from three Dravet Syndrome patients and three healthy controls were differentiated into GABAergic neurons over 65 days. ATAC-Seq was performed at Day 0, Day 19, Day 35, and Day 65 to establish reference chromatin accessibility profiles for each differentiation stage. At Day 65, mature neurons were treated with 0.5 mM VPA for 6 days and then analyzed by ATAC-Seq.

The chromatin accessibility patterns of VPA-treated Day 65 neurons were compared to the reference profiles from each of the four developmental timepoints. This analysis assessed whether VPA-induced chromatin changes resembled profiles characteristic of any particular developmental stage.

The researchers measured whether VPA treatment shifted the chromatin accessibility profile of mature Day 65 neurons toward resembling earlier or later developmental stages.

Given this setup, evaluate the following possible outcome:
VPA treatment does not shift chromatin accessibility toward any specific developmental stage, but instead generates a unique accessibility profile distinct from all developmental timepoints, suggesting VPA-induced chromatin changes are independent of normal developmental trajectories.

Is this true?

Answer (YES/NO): NO